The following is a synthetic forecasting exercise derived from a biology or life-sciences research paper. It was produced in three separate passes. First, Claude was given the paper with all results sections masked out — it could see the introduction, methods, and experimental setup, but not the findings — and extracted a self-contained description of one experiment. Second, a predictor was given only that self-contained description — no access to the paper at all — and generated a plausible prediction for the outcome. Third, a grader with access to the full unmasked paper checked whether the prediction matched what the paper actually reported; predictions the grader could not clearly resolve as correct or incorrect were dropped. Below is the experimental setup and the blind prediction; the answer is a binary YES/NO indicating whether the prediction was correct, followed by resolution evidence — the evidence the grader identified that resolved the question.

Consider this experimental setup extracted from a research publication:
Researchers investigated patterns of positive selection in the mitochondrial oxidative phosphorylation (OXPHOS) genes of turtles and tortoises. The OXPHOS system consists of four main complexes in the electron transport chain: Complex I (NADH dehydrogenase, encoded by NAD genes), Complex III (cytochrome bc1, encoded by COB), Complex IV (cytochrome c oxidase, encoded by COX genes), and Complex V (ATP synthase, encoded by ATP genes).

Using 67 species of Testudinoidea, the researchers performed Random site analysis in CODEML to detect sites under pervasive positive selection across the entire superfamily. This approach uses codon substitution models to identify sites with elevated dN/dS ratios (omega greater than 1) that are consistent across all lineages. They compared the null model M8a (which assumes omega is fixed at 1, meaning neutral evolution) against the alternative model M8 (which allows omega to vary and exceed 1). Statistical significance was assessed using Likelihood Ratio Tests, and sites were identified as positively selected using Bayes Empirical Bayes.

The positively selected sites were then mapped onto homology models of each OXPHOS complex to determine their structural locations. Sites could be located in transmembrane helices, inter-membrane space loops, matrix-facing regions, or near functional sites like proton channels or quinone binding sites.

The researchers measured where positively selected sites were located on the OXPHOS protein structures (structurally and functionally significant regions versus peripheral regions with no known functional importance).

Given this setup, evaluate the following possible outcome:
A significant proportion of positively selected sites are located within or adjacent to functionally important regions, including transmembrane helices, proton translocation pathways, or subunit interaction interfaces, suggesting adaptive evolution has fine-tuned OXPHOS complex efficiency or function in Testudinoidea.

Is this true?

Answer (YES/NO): YES